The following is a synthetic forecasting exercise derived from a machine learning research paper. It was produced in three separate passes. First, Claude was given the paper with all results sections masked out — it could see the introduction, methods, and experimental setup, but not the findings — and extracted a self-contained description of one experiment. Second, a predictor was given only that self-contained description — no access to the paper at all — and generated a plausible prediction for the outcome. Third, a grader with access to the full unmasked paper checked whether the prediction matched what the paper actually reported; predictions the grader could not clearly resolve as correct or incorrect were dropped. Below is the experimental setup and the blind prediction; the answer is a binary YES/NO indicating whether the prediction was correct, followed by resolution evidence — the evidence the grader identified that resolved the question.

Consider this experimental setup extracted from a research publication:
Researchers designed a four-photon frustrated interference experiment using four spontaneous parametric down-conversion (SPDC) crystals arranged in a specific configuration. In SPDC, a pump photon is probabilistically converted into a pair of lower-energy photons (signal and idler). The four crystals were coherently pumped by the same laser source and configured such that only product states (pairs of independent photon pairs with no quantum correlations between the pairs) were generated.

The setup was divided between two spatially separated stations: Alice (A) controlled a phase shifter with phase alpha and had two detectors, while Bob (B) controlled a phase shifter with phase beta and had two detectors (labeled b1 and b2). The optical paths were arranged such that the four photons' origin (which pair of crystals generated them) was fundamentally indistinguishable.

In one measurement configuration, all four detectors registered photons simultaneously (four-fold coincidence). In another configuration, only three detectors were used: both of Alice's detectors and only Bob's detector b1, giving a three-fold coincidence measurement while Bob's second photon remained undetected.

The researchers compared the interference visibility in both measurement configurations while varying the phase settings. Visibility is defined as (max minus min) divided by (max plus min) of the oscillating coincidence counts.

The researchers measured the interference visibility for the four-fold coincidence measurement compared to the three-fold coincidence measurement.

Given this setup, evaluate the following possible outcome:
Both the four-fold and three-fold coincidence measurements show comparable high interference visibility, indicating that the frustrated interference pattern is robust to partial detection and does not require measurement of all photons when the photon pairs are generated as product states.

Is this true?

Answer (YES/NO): NO